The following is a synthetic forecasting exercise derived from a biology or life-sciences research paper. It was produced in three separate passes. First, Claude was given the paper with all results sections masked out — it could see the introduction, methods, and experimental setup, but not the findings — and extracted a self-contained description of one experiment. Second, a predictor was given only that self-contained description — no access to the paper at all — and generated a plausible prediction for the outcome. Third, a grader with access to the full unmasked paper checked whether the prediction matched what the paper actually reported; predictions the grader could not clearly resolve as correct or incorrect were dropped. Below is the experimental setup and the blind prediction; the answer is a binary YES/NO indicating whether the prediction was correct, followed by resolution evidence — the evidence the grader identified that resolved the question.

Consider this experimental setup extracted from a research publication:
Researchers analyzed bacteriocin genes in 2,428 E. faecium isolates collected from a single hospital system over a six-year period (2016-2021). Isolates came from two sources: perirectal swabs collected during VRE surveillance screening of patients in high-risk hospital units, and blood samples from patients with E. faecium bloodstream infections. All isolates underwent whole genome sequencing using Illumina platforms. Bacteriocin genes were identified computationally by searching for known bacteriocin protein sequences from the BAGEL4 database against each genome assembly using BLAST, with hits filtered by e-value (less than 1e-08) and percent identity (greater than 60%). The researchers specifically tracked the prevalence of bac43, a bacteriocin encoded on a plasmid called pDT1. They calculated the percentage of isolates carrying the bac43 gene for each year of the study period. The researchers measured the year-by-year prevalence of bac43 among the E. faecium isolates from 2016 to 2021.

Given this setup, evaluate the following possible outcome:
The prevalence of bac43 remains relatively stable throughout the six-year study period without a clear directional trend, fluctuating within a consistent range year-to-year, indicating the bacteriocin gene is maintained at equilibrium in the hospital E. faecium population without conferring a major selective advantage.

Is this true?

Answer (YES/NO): NO